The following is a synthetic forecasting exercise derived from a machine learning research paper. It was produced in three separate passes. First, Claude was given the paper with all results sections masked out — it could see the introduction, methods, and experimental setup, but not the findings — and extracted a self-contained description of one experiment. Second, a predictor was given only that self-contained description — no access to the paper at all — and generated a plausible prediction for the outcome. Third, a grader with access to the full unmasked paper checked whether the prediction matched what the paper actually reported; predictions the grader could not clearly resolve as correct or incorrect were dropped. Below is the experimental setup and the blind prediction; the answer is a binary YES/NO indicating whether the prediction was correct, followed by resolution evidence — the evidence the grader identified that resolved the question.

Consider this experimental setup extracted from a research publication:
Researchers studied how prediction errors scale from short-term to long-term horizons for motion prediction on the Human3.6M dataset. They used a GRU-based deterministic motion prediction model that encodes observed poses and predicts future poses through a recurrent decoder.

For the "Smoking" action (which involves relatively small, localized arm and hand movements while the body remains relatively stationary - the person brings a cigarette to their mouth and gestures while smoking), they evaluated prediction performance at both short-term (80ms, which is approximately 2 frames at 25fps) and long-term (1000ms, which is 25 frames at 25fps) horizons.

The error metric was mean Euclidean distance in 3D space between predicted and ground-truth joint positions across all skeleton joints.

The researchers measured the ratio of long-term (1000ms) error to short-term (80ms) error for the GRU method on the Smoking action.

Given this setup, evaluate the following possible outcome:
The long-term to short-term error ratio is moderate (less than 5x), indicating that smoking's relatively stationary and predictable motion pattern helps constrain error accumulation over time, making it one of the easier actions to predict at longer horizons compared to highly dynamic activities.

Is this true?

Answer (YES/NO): NO